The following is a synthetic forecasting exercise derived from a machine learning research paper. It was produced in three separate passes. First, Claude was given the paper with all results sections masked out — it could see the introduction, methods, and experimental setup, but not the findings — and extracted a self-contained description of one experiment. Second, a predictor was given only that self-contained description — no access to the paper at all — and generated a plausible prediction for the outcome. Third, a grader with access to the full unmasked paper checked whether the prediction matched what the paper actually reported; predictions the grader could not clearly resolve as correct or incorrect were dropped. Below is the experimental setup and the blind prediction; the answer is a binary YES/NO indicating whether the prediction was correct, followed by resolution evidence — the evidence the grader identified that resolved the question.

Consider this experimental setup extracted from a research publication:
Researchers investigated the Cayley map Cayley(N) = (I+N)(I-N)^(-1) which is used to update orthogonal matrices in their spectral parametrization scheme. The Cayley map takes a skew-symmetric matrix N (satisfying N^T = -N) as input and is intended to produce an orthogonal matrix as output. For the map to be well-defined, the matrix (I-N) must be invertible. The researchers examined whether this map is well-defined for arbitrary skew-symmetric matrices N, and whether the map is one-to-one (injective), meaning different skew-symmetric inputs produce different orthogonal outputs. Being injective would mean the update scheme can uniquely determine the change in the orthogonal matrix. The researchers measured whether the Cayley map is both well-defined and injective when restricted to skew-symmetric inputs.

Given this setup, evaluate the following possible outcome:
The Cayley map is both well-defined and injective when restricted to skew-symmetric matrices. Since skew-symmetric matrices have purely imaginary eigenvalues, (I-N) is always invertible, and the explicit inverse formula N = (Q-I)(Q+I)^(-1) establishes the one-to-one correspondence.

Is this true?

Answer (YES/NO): YES